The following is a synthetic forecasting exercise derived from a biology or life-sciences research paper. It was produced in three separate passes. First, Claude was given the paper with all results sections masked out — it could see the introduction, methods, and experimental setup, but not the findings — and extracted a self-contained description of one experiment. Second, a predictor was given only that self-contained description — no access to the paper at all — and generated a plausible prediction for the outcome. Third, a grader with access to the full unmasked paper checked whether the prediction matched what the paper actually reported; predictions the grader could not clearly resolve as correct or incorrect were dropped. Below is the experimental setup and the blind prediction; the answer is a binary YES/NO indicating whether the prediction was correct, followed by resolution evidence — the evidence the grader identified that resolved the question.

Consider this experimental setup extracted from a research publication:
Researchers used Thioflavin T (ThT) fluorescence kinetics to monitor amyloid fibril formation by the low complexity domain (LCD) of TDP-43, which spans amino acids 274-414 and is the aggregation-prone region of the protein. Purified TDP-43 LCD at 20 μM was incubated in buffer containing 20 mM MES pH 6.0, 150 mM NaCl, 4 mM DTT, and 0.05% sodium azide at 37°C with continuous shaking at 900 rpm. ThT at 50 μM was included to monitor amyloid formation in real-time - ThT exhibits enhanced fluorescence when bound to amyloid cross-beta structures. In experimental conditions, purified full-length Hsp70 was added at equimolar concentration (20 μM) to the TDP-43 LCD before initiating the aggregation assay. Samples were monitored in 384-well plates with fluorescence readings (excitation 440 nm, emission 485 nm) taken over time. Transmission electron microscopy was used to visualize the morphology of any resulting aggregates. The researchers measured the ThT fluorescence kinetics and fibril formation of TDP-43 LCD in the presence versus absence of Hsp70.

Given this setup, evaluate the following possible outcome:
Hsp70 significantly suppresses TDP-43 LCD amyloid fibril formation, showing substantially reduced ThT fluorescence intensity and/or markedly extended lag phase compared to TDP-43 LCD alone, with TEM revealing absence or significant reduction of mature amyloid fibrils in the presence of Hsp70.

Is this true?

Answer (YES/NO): YES